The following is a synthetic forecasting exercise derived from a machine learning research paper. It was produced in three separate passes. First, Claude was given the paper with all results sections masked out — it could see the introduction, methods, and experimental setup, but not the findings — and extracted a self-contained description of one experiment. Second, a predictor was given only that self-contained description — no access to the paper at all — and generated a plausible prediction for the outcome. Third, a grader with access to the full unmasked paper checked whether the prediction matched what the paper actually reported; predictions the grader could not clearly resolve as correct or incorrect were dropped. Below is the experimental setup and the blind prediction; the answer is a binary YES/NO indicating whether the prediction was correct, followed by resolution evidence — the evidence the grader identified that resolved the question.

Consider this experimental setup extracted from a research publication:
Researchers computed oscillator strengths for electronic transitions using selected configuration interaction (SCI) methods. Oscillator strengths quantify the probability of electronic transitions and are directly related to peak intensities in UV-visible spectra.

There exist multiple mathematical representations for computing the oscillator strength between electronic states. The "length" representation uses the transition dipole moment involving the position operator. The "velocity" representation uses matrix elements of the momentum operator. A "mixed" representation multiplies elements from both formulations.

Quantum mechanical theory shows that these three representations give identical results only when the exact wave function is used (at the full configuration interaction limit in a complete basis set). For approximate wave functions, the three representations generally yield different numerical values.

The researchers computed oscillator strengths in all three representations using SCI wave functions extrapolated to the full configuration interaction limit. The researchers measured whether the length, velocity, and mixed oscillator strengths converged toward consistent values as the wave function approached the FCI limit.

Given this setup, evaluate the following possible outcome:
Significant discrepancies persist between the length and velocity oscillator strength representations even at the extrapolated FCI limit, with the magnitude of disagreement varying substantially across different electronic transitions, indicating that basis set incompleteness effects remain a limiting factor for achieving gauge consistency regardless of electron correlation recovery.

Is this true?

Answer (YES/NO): NO